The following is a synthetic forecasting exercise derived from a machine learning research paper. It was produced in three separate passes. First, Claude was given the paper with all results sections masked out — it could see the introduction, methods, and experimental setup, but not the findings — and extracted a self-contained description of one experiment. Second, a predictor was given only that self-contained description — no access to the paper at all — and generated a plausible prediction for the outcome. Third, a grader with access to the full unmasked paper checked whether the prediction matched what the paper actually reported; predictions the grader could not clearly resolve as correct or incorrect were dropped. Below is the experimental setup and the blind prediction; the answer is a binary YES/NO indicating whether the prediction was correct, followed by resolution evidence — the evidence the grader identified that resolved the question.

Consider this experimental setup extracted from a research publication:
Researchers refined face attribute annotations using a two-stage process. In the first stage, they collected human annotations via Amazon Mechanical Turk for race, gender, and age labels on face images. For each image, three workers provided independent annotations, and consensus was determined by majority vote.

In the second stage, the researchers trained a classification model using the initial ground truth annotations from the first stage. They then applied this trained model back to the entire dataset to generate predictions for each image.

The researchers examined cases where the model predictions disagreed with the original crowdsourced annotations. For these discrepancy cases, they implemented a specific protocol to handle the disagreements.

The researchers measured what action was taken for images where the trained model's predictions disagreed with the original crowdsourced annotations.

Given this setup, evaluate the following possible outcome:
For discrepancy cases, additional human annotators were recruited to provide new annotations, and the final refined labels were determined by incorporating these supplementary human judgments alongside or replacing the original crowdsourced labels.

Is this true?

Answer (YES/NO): NO